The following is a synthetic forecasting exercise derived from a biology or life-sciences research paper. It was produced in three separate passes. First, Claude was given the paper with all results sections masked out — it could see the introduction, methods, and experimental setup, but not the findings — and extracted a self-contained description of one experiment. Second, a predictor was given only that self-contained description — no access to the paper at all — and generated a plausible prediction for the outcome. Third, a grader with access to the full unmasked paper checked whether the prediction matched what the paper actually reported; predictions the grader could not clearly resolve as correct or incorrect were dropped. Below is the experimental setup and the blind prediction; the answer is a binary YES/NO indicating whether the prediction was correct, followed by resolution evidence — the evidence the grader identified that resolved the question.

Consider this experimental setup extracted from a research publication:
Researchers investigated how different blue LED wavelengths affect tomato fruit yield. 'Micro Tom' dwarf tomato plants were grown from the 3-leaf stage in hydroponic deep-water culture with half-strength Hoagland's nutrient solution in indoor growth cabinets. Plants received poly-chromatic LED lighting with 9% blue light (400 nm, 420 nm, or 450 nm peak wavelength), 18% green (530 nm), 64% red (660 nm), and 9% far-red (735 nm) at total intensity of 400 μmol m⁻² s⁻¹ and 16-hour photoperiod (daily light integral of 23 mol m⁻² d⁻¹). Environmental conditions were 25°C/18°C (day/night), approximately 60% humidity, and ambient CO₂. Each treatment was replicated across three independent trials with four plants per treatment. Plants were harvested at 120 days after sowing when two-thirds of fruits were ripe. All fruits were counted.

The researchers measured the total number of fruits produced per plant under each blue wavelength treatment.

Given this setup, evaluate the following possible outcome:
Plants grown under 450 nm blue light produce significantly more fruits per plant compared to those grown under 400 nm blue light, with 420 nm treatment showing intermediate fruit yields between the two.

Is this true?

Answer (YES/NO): NO